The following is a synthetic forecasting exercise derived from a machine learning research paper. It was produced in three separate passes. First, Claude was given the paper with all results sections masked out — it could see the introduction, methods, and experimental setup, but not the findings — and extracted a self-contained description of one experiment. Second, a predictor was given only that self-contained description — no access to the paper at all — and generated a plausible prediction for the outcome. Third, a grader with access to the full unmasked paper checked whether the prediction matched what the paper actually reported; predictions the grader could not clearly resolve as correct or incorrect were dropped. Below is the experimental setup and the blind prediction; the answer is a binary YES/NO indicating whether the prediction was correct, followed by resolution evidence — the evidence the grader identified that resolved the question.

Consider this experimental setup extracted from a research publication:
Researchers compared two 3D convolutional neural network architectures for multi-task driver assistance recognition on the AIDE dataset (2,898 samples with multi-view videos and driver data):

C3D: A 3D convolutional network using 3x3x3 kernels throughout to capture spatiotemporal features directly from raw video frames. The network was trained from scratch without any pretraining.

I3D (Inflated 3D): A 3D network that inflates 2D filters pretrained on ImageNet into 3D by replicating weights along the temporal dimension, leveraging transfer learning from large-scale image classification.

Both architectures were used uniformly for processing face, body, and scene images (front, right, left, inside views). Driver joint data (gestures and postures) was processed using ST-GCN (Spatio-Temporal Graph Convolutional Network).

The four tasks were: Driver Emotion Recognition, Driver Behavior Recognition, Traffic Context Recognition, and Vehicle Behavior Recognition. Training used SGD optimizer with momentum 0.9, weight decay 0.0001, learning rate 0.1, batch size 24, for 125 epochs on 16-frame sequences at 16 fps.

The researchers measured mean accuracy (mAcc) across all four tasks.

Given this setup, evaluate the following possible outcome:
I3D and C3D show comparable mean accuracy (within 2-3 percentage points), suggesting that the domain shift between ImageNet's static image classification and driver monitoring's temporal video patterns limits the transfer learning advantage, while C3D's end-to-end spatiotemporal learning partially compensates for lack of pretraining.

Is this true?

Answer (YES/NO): NO